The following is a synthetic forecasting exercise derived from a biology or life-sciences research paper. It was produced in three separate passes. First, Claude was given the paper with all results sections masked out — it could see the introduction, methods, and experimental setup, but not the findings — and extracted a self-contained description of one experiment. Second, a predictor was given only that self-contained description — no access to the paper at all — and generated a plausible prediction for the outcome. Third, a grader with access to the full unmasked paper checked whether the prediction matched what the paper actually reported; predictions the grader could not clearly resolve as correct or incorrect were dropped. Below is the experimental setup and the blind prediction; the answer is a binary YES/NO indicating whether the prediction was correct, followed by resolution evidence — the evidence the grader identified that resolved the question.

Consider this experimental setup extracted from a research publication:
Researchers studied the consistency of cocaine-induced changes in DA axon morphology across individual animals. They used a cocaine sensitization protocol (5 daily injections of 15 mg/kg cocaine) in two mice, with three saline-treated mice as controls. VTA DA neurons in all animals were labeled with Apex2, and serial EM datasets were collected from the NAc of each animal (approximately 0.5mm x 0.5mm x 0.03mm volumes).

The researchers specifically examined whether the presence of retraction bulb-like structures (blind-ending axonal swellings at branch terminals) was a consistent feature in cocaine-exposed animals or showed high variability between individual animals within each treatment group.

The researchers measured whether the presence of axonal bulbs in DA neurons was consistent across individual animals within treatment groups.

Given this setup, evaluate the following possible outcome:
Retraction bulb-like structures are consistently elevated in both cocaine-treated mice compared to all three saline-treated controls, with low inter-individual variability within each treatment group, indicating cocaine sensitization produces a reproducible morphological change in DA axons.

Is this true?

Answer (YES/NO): YES